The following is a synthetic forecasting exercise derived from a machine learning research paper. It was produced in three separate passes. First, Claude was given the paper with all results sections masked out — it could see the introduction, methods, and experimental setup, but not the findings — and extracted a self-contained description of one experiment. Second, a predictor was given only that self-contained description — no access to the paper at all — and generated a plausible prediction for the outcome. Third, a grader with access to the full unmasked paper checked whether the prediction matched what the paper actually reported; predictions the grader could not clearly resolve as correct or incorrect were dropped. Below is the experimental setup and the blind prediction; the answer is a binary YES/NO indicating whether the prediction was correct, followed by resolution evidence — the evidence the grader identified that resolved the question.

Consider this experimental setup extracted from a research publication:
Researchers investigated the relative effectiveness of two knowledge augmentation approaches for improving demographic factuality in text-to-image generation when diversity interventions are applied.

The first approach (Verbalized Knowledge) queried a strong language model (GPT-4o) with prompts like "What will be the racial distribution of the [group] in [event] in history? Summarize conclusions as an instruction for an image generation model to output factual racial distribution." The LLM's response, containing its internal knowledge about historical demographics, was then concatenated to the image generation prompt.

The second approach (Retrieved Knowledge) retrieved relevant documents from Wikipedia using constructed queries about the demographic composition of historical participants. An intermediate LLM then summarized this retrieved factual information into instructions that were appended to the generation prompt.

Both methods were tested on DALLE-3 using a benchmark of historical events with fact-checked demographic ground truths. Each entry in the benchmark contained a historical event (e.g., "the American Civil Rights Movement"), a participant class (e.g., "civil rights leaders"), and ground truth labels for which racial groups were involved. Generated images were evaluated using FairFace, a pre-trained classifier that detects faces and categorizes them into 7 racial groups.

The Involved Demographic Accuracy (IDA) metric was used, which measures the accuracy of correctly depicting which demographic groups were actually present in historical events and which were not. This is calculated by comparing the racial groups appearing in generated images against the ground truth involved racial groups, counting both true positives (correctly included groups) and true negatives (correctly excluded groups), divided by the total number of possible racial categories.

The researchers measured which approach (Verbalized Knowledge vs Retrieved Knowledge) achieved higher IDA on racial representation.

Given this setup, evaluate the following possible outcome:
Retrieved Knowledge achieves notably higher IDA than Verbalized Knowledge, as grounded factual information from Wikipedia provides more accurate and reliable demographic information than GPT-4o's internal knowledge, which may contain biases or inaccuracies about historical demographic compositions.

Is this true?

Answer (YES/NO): YES